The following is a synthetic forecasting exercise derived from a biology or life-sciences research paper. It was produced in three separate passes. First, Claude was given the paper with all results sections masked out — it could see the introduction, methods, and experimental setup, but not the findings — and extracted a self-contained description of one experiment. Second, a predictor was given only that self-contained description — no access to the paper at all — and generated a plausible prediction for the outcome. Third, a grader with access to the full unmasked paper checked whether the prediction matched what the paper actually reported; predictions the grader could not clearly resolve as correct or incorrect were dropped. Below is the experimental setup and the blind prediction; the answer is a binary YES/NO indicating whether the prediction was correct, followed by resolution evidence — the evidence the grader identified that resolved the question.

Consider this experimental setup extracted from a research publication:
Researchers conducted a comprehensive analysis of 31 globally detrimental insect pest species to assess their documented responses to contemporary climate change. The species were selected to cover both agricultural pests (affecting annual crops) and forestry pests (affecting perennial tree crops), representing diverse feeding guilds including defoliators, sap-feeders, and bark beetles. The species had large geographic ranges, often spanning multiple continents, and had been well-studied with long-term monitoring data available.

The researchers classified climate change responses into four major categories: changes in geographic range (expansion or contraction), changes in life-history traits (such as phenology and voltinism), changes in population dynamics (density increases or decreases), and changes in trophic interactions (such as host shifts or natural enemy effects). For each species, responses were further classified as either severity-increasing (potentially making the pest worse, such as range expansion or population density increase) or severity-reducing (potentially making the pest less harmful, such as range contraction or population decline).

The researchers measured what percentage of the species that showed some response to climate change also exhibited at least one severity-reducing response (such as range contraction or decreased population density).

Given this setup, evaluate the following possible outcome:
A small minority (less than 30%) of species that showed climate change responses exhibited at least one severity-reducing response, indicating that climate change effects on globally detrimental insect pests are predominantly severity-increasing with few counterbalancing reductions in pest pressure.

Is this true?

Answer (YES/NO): NO